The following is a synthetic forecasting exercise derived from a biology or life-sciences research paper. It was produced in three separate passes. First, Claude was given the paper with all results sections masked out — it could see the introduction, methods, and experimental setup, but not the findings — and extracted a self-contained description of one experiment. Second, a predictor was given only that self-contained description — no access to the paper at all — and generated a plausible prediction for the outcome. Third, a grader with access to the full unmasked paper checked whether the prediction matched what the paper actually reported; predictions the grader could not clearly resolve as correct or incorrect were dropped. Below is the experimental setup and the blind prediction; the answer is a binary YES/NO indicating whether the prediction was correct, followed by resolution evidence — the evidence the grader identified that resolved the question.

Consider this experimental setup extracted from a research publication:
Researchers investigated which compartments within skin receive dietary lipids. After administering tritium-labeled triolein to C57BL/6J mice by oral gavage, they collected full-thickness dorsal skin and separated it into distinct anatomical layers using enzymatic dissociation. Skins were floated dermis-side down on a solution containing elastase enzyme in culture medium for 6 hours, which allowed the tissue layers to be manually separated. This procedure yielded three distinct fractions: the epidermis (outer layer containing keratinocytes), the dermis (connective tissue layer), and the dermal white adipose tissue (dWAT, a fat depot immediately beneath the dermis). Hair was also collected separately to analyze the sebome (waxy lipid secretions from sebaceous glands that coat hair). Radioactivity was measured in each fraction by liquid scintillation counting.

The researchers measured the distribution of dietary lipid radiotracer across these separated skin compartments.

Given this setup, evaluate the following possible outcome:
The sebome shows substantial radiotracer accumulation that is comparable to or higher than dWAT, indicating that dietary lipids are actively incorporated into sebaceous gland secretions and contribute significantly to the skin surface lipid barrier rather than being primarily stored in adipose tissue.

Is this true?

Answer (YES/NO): NO